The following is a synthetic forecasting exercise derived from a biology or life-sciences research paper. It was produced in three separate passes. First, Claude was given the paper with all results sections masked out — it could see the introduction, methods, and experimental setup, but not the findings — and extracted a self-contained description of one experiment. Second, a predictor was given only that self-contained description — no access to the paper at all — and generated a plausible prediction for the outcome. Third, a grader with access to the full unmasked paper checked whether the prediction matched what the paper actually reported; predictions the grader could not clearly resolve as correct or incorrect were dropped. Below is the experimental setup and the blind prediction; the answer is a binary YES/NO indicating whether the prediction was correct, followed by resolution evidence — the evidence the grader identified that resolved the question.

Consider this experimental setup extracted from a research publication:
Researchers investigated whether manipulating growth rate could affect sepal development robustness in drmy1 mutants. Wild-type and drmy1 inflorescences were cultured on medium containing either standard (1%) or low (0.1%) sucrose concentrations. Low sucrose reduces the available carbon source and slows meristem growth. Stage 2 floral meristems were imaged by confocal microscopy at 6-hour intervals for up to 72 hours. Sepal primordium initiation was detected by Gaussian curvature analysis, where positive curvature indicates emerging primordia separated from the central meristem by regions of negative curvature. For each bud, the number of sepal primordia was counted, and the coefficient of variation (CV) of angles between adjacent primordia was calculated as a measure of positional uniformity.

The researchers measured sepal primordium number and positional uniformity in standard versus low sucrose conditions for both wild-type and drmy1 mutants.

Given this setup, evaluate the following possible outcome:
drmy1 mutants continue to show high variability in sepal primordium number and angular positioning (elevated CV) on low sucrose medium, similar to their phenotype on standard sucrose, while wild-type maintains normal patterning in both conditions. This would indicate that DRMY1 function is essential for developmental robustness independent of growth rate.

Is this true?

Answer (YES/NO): NO